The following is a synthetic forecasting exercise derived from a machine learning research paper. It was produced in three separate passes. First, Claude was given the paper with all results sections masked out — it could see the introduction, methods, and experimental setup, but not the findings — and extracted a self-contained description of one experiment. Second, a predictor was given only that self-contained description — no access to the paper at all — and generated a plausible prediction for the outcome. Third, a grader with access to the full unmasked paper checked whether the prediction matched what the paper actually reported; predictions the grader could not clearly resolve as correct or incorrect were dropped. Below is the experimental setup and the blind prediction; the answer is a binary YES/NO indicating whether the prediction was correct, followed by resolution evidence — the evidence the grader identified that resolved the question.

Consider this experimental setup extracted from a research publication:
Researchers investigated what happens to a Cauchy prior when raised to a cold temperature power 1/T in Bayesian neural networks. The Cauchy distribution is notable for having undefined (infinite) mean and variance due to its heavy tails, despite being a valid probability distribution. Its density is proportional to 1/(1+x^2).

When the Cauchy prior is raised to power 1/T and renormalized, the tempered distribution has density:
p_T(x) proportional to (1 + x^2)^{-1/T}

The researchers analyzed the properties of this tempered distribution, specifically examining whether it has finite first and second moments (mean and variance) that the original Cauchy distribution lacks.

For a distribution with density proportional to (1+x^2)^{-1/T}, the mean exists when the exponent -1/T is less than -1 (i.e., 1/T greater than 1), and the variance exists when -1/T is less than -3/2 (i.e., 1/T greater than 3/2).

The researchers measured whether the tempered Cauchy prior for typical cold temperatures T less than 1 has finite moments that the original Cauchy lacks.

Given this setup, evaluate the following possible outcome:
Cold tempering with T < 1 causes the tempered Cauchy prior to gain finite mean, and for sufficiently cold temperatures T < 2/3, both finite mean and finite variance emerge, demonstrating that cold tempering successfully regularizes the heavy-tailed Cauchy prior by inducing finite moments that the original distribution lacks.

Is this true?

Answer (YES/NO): YES